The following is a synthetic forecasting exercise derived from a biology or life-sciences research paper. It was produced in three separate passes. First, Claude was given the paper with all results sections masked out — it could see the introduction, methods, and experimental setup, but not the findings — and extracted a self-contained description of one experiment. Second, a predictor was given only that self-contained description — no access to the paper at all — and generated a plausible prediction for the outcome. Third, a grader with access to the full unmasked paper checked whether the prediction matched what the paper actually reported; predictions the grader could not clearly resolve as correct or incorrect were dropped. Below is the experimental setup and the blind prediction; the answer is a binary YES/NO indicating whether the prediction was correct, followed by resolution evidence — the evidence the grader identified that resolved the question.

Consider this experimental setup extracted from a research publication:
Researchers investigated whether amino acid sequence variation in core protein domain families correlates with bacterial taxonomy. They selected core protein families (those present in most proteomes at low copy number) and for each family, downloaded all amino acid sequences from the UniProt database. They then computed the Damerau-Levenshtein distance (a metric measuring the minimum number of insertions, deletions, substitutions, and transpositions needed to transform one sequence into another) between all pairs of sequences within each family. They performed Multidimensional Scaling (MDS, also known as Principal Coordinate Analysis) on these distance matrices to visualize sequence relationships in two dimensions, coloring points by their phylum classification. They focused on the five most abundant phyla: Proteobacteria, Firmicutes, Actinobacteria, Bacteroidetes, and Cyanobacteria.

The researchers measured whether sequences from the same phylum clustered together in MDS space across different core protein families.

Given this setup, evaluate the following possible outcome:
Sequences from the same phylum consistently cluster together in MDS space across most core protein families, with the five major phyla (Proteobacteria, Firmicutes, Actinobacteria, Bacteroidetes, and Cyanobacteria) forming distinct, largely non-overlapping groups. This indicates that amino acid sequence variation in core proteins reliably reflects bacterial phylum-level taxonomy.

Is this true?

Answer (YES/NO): NO